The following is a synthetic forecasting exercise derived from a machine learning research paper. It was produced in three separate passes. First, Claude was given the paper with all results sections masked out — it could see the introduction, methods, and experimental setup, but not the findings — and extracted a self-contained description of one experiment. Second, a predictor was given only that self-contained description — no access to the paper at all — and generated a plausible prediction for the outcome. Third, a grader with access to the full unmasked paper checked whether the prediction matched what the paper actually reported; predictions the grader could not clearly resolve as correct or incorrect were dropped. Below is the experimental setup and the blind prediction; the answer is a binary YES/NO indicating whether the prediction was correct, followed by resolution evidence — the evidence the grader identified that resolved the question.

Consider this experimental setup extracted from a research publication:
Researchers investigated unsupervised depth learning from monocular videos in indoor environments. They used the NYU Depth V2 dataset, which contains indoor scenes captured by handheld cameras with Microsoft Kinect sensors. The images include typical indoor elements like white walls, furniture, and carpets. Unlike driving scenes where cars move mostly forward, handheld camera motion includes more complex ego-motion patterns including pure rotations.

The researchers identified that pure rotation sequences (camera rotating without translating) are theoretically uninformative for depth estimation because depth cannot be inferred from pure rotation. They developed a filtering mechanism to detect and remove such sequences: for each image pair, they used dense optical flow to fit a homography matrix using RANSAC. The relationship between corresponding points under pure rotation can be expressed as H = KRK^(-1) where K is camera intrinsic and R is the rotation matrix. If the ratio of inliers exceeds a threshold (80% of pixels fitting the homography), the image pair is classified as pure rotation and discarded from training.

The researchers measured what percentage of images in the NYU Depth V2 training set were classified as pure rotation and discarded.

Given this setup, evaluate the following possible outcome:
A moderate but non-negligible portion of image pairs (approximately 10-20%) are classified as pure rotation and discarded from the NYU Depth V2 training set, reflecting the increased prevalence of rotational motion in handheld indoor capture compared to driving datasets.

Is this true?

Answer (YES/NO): NO